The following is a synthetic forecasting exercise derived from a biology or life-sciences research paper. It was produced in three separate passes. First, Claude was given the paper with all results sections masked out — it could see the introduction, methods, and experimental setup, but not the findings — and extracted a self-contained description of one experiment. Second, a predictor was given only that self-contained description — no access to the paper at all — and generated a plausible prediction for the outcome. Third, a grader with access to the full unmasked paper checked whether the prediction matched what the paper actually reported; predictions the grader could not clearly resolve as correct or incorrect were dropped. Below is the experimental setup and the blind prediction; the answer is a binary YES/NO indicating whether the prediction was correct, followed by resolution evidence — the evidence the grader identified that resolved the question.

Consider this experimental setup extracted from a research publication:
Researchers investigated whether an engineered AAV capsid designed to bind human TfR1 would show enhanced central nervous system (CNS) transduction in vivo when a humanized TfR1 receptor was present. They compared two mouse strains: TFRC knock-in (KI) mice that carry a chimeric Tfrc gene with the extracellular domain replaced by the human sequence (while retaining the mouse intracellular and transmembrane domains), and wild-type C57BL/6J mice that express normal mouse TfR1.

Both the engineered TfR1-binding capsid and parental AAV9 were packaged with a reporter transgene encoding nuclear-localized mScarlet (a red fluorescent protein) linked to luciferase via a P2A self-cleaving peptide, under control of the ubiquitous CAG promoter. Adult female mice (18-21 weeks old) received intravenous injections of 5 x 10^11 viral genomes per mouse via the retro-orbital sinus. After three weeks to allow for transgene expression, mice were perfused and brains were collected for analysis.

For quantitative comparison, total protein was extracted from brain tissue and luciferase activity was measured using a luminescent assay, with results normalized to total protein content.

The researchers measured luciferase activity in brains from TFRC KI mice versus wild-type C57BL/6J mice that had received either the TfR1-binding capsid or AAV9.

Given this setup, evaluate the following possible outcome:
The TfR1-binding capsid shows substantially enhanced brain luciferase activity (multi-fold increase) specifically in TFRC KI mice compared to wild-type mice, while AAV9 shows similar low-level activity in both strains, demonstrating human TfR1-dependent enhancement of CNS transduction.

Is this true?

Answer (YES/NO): YES